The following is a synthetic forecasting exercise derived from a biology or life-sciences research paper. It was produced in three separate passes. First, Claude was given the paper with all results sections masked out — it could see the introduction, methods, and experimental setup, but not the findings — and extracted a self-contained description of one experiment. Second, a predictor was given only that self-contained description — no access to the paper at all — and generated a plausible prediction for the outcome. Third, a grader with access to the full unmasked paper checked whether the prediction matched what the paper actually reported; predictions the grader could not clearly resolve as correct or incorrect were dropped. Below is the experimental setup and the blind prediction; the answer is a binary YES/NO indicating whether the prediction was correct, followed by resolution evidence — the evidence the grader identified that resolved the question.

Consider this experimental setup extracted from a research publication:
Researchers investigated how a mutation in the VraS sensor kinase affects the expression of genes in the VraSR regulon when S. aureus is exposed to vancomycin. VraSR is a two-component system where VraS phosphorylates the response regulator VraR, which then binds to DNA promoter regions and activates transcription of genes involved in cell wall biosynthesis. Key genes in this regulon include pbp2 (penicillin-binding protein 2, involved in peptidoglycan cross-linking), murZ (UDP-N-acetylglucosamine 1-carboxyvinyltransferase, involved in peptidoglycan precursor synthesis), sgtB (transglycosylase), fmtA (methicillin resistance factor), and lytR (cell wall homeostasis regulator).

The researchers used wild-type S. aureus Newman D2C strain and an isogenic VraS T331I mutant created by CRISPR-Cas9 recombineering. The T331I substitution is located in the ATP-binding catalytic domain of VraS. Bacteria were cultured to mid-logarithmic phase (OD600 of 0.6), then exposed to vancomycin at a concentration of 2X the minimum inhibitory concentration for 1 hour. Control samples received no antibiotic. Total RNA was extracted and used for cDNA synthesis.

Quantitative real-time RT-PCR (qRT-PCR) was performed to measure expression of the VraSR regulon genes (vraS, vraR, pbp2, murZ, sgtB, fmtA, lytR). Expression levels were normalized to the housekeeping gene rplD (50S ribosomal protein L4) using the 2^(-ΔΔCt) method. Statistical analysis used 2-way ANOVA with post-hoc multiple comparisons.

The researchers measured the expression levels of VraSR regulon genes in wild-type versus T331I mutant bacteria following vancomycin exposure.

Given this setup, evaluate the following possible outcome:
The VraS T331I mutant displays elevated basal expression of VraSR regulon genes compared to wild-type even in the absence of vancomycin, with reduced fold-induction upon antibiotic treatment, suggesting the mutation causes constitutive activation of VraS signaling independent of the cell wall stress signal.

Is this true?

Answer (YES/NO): NO